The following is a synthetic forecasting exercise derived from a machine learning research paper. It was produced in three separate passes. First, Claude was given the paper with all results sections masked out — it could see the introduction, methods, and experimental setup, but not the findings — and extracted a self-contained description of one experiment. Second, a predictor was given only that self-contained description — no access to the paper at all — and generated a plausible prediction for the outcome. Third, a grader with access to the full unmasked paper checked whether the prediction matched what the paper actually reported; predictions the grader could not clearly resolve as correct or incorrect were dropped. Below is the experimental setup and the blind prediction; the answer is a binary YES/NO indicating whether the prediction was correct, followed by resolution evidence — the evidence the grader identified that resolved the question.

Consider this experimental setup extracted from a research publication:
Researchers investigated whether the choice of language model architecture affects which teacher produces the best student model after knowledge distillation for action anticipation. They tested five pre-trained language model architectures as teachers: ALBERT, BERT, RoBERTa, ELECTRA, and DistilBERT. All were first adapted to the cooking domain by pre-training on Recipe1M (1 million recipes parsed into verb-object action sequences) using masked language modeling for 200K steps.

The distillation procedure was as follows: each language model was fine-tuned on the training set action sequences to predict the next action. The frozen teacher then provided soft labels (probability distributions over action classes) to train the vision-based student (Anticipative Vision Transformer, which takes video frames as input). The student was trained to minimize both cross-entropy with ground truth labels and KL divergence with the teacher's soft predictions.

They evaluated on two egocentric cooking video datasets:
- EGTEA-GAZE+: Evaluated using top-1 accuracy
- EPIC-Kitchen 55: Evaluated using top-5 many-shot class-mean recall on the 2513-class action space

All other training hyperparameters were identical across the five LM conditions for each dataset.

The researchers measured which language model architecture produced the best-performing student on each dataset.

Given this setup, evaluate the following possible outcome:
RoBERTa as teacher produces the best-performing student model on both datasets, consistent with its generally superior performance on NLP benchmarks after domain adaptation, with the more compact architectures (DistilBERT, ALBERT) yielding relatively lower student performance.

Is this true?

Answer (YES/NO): NO